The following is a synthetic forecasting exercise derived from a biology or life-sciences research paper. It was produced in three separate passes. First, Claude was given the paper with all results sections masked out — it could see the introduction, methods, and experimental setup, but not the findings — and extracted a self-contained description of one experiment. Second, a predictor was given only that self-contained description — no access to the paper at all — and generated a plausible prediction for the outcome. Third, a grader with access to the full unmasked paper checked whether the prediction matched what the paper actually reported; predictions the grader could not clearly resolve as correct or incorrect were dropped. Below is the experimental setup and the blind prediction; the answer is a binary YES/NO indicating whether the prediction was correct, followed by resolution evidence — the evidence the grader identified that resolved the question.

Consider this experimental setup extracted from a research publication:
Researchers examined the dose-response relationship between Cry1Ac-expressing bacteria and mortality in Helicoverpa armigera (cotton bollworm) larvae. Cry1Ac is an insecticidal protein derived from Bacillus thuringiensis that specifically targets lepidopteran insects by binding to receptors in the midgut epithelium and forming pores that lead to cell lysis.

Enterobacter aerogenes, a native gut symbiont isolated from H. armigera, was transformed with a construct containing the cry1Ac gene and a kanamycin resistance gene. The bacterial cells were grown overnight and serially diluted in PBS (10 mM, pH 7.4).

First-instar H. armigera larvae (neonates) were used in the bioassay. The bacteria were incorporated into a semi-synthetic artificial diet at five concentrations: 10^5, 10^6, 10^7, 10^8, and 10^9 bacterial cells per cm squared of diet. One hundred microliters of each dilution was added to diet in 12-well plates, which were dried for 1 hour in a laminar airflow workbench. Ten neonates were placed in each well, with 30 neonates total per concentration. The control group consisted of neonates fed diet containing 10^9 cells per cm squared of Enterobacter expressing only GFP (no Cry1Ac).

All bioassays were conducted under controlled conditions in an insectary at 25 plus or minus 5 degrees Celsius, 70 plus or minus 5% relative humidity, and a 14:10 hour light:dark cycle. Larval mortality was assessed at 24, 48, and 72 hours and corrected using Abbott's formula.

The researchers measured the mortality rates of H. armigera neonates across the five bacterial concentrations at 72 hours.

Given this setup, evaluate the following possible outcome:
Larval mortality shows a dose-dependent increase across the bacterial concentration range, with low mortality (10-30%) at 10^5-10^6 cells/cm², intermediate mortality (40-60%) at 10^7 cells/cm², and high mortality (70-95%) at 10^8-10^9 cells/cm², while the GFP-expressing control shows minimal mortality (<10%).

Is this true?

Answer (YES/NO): NO